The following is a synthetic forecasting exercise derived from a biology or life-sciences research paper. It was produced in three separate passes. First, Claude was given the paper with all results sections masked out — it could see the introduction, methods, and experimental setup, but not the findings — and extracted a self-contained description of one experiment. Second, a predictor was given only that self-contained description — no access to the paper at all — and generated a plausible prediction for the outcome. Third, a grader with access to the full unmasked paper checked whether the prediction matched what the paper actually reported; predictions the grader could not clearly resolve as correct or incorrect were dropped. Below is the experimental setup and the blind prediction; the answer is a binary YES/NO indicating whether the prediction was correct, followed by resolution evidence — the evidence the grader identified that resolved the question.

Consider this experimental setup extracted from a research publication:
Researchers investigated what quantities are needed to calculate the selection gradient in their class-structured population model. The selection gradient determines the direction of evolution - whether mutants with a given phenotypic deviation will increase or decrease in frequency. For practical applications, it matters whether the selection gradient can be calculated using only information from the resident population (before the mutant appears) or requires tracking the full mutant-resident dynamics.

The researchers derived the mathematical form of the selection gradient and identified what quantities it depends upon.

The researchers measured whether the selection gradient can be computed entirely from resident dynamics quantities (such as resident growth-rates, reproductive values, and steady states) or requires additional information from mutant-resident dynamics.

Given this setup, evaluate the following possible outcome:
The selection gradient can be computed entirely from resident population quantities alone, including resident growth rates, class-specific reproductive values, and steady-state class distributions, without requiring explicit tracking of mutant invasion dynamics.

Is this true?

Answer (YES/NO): YES